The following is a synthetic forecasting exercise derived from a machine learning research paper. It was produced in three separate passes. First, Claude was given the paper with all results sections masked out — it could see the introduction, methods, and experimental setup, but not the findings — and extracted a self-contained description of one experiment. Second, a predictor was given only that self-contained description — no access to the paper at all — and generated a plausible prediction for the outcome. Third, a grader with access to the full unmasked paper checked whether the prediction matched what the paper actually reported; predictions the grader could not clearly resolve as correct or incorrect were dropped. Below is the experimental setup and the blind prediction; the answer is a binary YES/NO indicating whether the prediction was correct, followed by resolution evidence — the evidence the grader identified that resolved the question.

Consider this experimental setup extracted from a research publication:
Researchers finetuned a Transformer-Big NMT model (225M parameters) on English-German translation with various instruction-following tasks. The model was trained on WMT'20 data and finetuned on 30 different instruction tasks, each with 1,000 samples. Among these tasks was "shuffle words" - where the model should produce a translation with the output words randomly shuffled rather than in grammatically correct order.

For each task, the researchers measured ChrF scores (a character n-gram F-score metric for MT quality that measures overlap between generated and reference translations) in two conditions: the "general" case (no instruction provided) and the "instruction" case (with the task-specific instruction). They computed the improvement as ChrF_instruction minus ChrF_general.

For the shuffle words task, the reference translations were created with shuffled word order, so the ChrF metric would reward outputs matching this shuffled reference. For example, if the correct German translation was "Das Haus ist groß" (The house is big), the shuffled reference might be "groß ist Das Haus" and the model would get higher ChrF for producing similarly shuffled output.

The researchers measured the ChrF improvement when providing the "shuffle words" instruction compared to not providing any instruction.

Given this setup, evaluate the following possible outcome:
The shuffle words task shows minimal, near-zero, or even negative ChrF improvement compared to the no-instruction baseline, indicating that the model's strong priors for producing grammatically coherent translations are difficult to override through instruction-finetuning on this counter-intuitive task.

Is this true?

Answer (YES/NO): NO